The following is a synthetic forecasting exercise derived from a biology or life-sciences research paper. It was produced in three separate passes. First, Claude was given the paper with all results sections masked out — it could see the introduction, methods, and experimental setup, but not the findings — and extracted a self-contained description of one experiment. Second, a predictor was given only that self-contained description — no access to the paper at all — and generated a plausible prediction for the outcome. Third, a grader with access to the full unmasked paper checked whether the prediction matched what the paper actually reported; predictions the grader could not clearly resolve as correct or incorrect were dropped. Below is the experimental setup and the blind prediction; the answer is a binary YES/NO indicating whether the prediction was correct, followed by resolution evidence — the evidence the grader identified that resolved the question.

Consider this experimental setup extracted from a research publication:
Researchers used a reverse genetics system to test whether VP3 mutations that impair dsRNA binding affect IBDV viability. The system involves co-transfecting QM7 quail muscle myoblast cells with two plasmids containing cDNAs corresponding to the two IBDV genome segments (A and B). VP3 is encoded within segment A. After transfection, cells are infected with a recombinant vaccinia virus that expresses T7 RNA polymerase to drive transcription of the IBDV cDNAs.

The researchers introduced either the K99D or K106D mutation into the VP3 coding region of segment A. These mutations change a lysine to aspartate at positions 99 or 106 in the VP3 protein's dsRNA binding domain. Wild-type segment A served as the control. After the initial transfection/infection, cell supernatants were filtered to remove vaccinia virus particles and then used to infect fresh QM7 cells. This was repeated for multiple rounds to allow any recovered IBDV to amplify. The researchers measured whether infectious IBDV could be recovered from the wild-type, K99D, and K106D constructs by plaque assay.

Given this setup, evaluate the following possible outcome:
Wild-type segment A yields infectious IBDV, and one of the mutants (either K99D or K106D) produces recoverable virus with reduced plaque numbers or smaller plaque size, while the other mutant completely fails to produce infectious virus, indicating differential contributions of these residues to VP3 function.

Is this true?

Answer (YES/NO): NO